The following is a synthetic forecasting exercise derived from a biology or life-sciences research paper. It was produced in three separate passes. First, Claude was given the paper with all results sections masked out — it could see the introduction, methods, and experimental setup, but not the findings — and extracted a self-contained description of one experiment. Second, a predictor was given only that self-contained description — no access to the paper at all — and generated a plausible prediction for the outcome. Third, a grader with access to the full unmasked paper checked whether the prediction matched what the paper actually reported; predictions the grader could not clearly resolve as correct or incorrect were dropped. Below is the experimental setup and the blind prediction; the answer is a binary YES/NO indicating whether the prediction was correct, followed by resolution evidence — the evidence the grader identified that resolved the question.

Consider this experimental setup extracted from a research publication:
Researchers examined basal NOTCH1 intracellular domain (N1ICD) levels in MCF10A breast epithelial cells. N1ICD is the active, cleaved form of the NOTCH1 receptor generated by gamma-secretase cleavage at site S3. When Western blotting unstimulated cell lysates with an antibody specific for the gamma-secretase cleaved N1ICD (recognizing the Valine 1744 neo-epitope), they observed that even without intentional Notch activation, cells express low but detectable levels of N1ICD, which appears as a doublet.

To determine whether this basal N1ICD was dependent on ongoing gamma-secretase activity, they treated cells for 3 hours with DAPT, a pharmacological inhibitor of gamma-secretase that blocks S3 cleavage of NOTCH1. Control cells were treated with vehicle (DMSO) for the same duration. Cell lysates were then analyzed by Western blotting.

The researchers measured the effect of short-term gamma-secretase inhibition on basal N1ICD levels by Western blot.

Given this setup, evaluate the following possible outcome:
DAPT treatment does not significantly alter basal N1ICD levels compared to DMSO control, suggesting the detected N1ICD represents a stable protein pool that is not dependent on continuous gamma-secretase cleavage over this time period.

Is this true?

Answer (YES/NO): NO